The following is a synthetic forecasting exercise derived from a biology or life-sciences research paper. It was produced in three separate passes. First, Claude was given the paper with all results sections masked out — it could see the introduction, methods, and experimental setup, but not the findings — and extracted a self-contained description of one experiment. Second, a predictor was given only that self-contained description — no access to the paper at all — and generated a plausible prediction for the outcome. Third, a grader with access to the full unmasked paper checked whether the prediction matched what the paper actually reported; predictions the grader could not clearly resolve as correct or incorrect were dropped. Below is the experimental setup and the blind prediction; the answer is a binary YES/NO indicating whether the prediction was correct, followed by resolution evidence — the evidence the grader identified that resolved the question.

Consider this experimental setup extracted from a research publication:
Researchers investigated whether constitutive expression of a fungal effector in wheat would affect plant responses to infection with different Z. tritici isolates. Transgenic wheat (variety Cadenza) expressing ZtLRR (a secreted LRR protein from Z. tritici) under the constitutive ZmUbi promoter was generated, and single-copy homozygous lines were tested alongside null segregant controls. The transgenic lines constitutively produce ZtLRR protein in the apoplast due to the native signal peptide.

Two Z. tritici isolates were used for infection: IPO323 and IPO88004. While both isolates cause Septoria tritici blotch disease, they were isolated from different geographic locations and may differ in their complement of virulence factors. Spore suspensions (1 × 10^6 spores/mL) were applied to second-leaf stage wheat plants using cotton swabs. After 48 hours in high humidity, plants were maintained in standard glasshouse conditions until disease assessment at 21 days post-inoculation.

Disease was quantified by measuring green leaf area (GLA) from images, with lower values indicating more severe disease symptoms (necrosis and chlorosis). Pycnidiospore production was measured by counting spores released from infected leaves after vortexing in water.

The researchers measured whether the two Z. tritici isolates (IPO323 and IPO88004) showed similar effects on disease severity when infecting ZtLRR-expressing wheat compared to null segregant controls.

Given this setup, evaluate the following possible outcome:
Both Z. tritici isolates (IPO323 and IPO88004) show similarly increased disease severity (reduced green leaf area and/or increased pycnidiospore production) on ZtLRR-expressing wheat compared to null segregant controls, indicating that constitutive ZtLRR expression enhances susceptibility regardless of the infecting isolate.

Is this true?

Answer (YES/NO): NO